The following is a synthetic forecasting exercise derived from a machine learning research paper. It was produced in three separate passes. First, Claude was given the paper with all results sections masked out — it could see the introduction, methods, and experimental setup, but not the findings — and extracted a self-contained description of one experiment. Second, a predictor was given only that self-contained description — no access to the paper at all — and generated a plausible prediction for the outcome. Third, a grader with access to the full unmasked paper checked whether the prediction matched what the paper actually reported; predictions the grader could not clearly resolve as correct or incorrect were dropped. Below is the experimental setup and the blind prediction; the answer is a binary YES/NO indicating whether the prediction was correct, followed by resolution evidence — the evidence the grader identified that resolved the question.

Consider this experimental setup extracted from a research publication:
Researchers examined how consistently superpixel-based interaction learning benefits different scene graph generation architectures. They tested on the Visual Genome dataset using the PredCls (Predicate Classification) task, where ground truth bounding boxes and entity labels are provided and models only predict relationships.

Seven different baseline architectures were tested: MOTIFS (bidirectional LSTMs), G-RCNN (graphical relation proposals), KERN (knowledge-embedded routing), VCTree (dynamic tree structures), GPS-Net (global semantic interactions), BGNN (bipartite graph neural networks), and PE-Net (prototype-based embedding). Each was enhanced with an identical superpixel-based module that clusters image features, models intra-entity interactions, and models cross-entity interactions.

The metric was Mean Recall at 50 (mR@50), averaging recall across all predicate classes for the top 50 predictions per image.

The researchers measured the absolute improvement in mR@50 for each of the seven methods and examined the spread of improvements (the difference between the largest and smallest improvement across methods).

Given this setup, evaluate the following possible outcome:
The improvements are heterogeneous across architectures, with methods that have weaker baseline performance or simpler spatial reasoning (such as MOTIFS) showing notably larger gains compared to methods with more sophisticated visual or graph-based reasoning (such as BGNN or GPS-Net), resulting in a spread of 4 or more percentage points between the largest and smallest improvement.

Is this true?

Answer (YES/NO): NO